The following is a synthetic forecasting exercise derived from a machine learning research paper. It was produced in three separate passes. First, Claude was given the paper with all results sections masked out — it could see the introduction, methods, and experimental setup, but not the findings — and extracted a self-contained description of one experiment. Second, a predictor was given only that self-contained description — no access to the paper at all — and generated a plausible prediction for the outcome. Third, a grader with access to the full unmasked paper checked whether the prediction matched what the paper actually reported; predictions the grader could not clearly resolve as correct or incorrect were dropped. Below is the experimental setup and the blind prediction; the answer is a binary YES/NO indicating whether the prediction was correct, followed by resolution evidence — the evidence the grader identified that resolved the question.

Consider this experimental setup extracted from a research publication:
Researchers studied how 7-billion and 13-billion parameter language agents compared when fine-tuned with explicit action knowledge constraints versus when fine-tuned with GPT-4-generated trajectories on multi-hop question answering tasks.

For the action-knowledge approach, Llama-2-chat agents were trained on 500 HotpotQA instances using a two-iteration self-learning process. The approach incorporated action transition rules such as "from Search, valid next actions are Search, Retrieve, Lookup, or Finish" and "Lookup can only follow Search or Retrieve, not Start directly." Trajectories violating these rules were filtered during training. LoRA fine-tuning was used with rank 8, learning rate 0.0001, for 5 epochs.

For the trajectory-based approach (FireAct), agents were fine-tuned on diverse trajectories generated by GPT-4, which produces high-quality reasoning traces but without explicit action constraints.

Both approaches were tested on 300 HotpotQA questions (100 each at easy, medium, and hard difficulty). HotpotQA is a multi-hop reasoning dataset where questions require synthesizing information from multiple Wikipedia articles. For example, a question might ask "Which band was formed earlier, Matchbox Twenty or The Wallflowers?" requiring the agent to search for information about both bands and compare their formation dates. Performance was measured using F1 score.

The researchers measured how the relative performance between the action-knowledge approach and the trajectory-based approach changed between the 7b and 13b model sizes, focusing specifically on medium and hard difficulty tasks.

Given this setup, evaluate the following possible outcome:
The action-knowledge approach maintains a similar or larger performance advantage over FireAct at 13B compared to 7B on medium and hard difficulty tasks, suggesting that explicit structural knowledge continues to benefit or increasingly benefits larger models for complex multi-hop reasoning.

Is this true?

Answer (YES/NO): NO